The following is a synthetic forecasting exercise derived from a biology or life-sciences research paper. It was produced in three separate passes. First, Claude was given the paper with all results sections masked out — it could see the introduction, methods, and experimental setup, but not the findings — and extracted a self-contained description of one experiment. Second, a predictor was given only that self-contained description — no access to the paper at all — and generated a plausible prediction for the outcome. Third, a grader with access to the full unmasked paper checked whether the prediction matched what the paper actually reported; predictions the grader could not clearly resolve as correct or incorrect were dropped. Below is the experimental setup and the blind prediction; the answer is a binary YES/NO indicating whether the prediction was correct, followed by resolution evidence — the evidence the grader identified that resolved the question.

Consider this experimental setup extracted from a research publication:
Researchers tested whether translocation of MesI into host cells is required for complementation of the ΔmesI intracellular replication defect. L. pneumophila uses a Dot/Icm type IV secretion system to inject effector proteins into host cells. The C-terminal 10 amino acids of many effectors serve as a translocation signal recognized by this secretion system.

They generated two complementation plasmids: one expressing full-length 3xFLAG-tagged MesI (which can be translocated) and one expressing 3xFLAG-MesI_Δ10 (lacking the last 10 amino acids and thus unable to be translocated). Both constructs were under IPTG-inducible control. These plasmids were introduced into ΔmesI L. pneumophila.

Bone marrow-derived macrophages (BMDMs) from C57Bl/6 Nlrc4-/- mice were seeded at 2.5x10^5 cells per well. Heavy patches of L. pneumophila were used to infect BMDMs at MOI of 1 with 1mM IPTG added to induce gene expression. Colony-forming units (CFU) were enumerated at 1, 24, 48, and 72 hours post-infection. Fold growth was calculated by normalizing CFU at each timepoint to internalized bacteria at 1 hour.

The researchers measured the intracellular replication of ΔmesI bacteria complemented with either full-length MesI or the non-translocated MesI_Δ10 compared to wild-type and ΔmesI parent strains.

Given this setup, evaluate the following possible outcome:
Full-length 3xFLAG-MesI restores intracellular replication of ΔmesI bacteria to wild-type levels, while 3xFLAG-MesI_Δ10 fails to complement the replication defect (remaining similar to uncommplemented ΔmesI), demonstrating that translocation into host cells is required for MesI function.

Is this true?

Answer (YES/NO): NO